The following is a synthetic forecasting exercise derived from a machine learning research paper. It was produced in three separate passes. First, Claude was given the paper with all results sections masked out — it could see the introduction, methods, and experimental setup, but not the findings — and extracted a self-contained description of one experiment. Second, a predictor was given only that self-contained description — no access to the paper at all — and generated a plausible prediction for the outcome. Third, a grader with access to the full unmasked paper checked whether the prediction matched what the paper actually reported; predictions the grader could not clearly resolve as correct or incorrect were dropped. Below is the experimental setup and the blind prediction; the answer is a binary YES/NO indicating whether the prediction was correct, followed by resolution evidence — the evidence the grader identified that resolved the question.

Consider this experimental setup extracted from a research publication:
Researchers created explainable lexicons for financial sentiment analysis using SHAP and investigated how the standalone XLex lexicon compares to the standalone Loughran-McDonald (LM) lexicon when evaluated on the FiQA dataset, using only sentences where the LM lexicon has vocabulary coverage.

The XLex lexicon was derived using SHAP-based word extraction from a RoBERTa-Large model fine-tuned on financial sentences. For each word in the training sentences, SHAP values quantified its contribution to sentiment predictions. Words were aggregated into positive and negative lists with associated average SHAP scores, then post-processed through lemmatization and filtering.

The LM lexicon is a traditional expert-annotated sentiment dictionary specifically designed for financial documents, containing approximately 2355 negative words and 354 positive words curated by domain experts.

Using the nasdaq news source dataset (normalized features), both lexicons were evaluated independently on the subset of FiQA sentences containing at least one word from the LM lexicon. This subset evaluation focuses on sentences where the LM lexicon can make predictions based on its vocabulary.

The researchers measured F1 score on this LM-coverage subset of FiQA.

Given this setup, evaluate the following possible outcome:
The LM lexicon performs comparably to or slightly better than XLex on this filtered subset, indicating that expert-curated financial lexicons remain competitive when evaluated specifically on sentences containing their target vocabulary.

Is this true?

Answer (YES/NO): YES